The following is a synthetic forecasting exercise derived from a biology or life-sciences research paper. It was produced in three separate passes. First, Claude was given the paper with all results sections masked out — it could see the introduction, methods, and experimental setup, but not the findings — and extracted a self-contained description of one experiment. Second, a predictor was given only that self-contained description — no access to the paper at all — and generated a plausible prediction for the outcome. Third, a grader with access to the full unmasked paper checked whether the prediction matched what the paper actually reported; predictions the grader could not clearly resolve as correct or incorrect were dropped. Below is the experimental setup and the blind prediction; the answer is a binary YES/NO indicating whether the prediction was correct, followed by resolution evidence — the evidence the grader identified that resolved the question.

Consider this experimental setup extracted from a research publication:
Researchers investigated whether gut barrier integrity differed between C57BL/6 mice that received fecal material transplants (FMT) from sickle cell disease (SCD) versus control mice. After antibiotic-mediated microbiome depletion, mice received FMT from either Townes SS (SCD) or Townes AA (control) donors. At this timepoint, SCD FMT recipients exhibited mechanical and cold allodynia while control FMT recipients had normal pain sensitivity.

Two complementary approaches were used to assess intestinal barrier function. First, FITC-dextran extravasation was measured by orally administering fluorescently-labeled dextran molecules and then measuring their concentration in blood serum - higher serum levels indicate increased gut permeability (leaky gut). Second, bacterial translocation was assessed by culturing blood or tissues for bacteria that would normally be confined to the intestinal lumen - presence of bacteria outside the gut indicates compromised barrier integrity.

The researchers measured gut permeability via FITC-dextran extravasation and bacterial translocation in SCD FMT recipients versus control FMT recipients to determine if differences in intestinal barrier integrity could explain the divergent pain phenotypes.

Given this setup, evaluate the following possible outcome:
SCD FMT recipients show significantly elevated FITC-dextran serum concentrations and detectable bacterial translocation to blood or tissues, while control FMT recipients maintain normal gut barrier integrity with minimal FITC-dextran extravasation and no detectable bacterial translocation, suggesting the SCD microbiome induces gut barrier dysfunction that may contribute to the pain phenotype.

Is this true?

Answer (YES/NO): NO